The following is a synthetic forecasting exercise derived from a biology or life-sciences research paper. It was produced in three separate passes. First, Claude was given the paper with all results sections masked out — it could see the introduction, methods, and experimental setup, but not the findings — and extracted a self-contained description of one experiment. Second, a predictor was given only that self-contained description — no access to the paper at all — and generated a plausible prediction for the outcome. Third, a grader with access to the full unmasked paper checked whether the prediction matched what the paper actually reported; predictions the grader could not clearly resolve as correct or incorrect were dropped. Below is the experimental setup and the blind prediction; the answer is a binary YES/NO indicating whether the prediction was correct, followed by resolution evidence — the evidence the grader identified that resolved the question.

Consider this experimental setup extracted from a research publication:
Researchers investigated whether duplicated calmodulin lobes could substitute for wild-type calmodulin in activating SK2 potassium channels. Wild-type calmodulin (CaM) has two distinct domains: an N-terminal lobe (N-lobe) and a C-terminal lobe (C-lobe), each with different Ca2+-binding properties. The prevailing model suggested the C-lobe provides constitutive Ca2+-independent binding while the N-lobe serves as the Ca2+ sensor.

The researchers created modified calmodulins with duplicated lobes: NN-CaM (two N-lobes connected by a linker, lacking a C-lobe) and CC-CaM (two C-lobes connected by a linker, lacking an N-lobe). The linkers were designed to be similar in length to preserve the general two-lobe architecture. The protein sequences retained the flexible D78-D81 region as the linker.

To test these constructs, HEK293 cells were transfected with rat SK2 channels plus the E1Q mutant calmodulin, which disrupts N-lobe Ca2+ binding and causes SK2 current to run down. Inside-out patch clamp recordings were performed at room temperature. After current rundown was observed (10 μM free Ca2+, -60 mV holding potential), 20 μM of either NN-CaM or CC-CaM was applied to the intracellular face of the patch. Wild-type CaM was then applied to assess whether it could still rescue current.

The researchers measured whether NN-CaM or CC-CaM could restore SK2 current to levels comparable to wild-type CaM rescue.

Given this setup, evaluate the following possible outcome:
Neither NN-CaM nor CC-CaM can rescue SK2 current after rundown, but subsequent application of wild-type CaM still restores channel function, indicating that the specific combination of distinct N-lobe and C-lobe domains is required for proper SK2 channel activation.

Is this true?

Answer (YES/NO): YES